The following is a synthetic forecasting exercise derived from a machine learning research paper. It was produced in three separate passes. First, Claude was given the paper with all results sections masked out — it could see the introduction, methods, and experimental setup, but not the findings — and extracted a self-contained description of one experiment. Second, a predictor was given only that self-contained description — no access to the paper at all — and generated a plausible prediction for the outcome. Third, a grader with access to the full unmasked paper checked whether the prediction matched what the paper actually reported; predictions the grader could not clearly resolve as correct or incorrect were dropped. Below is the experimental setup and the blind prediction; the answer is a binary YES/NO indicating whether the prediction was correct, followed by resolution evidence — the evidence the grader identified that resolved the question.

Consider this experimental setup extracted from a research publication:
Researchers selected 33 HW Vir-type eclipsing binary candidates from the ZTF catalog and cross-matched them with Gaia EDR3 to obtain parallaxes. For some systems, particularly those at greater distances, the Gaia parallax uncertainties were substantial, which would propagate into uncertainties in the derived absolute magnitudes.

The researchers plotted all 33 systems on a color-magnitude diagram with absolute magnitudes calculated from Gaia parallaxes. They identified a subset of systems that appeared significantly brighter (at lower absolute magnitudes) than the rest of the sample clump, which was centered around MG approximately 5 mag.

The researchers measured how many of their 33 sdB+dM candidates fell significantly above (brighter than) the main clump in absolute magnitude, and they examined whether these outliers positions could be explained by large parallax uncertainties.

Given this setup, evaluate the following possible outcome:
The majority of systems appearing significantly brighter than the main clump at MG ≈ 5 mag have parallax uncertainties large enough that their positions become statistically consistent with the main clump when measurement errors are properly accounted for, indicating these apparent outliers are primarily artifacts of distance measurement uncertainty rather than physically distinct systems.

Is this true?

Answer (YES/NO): YES